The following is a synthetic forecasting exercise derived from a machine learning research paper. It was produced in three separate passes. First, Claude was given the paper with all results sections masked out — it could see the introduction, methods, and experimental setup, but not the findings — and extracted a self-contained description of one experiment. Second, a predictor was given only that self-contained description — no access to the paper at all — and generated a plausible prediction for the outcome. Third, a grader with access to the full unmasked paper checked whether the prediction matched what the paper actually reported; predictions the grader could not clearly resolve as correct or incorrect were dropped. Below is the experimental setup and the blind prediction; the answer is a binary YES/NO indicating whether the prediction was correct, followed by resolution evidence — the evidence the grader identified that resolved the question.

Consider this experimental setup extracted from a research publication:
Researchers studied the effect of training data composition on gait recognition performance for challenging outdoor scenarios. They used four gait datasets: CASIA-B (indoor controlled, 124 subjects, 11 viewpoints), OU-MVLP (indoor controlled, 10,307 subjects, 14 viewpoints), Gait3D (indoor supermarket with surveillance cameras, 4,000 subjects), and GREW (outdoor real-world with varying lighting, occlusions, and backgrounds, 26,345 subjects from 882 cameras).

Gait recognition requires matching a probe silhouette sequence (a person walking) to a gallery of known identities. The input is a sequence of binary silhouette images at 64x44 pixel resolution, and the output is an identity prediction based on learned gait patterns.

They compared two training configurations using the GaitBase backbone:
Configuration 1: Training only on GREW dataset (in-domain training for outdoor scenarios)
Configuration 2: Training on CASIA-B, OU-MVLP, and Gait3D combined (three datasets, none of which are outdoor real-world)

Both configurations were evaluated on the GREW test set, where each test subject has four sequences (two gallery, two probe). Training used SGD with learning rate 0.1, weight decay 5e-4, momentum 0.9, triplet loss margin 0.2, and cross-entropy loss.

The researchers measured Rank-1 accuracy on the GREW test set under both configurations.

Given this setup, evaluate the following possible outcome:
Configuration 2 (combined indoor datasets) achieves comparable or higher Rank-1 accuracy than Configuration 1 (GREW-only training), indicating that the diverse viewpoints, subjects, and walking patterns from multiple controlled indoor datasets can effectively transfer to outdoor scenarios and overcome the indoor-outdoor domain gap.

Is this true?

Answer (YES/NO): NO